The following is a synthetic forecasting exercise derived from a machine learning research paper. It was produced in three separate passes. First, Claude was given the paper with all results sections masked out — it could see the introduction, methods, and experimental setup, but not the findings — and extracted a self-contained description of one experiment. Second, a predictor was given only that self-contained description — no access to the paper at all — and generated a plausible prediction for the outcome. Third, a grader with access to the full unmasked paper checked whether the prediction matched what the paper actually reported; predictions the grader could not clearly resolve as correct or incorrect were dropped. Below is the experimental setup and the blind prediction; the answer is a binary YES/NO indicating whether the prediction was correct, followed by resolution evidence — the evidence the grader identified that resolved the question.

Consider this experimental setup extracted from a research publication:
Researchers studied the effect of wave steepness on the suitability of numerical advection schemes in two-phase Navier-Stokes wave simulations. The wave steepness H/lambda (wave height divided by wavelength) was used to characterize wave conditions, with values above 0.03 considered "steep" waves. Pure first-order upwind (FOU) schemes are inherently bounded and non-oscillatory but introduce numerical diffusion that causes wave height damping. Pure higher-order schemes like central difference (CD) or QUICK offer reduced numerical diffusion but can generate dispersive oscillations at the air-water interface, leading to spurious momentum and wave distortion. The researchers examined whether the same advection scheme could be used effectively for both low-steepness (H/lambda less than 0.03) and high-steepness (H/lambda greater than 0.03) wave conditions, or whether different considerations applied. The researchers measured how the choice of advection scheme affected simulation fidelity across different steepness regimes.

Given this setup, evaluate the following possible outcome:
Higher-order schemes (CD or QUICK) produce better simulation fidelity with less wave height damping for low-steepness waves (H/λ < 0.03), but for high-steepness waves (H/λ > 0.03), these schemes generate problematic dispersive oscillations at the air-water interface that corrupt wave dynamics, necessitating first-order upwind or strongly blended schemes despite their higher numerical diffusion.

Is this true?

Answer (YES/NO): NO